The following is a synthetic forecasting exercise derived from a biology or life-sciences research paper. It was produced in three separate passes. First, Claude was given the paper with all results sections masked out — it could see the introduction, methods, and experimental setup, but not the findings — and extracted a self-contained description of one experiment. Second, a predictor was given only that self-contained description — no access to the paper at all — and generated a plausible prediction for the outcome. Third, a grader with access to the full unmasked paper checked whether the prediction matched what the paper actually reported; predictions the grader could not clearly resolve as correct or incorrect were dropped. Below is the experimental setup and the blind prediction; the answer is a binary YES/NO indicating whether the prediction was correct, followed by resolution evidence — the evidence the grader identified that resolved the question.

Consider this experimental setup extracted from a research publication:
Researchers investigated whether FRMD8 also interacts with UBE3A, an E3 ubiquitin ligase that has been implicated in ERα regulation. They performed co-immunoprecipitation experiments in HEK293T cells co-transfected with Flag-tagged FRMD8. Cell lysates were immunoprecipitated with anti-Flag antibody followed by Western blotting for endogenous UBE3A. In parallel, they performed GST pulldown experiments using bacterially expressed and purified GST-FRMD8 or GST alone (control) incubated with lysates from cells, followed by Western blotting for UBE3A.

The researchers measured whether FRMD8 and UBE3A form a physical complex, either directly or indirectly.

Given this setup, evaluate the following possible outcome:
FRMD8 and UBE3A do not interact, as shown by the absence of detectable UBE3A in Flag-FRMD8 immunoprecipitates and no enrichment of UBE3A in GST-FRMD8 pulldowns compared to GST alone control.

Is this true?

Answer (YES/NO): NO